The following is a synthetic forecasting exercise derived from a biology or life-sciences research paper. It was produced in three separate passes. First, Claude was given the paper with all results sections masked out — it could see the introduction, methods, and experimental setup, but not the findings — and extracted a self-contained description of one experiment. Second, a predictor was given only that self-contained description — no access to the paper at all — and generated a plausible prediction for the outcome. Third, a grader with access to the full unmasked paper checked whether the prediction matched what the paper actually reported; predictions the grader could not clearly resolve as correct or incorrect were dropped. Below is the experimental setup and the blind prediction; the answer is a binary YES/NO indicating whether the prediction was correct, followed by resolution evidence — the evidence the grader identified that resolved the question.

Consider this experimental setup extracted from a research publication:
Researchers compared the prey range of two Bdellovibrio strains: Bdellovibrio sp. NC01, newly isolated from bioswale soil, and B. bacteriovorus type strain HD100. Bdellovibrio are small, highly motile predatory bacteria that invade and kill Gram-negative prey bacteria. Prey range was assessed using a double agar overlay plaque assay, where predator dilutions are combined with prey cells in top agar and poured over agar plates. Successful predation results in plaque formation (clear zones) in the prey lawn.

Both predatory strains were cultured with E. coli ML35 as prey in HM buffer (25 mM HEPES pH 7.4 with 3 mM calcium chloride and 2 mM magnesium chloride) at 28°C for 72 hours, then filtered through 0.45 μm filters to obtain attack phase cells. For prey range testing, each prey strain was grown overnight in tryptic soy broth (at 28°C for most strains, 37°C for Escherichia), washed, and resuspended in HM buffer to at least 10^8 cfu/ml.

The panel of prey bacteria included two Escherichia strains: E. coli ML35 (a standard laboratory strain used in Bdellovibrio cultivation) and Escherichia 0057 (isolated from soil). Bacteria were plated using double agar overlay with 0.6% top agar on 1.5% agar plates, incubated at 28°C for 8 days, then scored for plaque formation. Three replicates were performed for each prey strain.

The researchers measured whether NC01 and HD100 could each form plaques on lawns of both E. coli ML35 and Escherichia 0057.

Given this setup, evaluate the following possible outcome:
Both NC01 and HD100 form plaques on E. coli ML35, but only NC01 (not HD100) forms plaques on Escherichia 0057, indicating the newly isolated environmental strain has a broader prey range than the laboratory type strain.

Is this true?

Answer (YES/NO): NO